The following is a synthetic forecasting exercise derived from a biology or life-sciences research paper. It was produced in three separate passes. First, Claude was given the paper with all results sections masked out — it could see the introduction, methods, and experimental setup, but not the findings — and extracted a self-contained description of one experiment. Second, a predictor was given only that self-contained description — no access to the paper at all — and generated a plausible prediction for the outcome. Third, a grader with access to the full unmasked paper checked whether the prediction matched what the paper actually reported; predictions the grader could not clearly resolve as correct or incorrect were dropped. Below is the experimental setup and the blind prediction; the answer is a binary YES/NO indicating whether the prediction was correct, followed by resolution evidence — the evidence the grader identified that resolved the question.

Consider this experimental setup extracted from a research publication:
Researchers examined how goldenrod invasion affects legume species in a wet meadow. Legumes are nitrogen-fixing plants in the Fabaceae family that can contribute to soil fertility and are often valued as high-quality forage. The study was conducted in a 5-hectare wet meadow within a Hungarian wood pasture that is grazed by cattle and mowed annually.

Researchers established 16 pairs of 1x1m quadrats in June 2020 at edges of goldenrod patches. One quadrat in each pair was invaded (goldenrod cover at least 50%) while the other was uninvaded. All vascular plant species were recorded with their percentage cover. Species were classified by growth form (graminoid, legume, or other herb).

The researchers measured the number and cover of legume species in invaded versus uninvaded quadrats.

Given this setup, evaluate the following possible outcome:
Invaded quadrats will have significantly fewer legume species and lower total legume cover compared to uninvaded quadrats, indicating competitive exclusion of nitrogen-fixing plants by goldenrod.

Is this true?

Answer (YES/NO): NO